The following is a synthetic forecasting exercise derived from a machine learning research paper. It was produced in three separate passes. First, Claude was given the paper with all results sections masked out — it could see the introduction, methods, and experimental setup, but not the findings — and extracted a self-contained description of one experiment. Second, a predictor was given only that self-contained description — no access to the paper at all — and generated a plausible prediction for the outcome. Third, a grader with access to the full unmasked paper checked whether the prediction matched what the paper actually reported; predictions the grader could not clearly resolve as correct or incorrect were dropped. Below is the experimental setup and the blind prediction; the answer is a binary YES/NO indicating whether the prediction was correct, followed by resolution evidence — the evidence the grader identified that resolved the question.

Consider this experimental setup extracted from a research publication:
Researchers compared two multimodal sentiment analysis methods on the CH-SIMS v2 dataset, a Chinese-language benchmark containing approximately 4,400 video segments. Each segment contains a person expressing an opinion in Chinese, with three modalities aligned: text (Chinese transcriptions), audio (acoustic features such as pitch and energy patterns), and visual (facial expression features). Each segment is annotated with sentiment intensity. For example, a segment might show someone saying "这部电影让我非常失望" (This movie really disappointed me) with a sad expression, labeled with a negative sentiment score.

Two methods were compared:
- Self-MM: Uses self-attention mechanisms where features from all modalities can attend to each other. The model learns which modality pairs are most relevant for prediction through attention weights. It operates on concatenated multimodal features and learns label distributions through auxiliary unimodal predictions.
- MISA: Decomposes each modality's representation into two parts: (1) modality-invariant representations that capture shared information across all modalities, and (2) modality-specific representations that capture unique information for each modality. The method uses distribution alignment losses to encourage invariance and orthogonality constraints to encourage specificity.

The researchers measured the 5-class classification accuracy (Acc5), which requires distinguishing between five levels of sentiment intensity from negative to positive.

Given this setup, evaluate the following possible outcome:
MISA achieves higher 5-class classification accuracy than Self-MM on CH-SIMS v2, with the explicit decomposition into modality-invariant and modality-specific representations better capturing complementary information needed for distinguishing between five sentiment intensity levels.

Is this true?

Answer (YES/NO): NO